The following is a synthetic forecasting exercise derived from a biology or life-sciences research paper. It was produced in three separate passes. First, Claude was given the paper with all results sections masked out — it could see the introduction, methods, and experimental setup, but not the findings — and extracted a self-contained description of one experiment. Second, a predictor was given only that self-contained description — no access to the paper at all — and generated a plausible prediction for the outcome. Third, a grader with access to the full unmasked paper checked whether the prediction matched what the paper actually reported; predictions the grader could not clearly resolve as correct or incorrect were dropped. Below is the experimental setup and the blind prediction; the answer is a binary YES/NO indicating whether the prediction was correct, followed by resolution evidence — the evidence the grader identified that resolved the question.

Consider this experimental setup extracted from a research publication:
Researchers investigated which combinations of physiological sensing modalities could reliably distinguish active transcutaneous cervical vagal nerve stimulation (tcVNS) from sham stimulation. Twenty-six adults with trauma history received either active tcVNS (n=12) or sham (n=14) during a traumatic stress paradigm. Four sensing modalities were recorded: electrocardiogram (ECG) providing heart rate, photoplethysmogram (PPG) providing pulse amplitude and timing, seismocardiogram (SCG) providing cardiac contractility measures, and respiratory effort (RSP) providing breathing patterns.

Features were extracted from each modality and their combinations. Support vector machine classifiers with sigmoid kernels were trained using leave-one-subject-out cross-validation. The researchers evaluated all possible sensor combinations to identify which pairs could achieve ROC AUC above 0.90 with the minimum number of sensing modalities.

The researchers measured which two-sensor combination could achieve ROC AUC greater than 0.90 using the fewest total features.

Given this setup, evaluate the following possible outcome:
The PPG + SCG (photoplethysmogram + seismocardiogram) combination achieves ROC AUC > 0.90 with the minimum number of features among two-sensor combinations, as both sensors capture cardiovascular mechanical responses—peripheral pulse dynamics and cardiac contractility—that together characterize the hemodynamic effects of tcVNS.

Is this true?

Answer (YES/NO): NO